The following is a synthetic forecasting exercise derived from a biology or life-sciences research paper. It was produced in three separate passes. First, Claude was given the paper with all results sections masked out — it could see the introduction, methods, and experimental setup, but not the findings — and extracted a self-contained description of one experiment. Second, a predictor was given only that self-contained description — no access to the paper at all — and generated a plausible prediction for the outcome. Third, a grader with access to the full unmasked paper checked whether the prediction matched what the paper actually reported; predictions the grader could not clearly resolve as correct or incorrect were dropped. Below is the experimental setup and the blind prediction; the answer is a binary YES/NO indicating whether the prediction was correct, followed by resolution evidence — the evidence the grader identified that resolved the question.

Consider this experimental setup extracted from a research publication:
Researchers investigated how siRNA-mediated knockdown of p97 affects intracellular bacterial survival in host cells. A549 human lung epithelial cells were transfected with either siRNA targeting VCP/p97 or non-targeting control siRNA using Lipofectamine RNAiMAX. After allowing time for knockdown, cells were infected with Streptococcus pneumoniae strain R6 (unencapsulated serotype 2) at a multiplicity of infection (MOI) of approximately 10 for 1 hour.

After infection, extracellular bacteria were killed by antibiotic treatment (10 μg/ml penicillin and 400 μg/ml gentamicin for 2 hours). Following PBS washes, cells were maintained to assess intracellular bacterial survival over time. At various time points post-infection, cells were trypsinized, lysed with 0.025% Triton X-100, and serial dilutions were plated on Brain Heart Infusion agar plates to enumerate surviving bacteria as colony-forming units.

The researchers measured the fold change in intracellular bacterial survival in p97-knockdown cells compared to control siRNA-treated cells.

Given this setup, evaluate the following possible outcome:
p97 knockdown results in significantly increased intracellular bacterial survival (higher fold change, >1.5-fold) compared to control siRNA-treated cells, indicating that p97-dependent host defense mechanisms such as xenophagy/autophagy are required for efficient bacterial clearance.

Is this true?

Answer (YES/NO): YES